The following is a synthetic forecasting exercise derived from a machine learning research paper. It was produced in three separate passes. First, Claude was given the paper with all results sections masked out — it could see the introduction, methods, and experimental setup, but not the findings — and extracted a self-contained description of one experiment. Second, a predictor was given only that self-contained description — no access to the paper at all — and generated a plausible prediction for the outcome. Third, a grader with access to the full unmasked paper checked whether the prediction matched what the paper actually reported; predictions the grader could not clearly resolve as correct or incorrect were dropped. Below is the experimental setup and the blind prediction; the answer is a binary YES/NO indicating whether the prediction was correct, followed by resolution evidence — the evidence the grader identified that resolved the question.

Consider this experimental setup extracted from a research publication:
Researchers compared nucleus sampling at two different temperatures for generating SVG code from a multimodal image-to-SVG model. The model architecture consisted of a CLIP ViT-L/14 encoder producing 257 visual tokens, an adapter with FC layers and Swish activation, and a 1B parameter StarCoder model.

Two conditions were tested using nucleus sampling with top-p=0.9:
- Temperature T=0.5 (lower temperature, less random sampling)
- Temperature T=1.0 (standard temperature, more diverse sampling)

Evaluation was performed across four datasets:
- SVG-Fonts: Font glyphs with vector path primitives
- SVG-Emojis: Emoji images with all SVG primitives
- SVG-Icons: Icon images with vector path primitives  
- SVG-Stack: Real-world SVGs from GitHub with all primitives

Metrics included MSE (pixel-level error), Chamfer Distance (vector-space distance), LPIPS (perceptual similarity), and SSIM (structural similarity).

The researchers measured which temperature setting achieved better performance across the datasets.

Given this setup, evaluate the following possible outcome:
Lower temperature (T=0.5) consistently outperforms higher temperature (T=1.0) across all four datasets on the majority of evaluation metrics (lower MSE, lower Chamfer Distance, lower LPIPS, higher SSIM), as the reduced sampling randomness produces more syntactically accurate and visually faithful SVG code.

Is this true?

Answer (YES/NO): NO